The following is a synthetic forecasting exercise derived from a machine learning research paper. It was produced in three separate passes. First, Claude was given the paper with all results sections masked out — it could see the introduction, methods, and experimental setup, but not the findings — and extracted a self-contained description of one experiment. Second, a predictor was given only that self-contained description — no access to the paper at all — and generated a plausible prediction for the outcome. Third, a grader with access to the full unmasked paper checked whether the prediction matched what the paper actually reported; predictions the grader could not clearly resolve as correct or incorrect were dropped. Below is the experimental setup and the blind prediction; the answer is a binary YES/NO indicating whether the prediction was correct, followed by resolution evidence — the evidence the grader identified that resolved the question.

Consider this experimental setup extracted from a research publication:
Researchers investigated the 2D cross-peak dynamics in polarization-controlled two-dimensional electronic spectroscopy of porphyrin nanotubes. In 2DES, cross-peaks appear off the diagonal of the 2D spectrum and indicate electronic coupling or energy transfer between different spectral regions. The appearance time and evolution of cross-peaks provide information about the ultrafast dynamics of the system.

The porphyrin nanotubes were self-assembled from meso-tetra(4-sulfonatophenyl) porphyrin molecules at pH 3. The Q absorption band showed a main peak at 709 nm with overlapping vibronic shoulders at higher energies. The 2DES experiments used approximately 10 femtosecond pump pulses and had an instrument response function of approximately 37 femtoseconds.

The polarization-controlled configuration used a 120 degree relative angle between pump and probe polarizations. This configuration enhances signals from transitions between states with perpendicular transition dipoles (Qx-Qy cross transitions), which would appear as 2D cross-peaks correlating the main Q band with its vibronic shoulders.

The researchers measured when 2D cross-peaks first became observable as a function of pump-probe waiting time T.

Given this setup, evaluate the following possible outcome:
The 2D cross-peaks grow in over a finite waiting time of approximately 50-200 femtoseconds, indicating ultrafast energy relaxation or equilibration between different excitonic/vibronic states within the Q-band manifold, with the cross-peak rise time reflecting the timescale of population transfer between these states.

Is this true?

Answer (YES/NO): NO